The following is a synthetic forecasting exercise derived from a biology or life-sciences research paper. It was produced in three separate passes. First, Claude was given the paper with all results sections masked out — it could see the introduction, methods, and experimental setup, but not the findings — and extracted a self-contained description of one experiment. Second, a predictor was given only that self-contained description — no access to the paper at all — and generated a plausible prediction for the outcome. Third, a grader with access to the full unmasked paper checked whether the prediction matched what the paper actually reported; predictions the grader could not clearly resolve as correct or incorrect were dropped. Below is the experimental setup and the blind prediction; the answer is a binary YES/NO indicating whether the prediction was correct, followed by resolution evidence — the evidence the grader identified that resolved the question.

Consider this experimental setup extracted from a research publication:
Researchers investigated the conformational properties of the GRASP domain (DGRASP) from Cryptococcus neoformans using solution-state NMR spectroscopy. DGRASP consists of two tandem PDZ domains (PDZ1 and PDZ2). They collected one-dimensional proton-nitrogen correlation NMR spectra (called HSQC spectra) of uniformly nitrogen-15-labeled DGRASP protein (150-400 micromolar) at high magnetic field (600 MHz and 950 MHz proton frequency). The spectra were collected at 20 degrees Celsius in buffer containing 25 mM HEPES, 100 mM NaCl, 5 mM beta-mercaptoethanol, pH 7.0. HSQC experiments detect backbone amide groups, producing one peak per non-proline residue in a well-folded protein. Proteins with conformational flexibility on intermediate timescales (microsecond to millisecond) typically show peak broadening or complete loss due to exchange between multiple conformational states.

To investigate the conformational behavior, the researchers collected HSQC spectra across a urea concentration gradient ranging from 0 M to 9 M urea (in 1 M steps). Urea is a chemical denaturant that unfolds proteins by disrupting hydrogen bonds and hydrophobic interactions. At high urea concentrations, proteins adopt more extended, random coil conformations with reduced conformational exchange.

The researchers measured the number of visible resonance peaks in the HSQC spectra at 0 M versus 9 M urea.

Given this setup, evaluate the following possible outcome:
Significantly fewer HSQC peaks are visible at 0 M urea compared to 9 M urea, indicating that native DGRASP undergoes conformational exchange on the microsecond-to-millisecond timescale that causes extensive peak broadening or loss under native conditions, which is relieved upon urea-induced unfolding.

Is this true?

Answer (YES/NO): YES